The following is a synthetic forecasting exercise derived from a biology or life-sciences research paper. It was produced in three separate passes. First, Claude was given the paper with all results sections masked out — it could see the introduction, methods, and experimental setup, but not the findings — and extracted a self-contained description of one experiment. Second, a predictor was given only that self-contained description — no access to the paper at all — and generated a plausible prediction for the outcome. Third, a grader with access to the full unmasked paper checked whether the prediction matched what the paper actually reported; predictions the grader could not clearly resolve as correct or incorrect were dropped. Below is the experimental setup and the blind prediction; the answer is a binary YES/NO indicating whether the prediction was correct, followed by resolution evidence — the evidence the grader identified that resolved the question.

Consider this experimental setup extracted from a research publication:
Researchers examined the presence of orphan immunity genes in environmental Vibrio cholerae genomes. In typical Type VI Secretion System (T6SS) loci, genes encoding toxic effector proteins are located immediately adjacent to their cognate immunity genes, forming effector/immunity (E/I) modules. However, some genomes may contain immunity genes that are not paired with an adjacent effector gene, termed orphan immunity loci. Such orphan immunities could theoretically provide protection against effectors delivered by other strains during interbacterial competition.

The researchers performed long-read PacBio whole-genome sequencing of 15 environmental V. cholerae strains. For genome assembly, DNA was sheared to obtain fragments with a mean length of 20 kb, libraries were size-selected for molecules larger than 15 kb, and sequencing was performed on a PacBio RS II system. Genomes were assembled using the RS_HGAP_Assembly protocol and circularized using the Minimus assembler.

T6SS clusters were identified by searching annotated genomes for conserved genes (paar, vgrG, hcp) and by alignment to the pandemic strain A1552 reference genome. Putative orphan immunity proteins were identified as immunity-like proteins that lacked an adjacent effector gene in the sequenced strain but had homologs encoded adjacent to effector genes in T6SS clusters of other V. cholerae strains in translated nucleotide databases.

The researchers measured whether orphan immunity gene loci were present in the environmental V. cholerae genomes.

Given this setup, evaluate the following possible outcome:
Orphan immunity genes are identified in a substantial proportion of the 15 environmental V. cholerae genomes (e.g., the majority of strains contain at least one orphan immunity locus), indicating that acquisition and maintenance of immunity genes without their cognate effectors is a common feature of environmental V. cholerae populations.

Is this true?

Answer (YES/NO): YES